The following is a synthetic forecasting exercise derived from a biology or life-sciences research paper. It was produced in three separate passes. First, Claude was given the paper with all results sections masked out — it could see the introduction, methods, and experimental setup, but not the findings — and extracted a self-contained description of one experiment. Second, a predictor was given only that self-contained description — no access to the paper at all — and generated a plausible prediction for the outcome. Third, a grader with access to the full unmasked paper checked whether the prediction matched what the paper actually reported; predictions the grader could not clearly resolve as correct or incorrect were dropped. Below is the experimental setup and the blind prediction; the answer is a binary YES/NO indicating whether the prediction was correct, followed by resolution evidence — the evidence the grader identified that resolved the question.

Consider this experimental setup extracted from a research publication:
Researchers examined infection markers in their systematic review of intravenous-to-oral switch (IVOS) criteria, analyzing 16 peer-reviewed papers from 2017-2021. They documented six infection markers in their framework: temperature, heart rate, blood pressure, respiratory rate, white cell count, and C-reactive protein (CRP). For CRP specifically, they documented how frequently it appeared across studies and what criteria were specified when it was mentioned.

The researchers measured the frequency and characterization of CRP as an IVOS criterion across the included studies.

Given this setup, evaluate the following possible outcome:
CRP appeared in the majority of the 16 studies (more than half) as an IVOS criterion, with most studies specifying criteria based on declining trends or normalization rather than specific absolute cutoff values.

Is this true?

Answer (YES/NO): NO